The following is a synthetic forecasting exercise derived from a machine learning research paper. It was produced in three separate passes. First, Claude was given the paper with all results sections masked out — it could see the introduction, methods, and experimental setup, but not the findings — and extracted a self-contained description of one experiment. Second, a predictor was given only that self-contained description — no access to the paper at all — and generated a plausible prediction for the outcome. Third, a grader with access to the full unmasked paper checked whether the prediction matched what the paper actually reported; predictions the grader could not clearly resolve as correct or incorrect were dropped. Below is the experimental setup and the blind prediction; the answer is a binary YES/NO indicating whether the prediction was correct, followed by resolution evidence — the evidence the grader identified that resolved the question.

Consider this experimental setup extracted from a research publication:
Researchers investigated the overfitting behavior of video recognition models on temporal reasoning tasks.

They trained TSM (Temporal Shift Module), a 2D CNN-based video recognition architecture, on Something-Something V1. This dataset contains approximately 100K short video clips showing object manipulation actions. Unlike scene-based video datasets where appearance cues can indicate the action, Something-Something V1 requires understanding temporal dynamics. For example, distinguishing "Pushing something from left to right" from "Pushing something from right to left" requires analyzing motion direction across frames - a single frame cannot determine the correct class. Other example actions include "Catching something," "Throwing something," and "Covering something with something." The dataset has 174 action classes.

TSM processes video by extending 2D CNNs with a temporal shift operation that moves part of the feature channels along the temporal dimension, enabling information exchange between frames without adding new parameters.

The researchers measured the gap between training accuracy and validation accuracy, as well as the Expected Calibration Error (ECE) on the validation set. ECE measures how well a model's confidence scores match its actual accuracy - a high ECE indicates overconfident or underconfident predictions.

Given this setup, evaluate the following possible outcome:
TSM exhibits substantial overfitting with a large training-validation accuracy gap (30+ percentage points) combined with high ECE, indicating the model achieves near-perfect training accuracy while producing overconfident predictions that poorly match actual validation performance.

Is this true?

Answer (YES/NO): NO